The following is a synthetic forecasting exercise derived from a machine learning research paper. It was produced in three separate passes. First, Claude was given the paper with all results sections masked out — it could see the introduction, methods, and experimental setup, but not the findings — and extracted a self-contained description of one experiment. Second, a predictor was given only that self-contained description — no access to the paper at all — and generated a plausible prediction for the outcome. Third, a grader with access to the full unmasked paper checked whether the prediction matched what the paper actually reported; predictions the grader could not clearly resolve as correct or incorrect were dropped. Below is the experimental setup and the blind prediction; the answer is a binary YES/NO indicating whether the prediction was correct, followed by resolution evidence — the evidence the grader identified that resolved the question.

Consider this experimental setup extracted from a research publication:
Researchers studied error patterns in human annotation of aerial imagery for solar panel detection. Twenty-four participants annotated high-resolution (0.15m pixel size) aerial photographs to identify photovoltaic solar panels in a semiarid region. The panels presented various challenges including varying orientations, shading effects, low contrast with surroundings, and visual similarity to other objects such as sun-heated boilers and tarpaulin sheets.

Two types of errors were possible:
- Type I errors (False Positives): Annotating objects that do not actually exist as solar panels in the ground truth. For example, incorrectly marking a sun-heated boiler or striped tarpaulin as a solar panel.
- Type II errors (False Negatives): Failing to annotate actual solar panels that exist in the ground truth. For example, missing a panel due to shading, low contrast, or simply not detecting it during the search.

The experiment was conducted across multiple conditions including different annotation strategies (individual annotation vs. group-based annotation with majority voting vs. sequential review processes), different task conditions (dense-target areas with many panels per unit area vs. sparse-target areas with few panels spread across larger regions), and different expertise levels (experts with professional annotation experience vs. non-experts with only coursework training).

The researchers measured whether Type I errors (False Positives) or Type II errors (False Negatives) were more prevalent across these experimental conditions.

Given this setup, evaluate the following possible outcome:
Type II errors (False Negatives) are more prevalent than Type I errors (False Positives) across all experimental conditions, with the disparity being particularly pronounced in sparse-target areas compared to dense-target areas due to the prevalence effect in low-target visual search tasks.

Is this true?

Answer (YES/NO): NO